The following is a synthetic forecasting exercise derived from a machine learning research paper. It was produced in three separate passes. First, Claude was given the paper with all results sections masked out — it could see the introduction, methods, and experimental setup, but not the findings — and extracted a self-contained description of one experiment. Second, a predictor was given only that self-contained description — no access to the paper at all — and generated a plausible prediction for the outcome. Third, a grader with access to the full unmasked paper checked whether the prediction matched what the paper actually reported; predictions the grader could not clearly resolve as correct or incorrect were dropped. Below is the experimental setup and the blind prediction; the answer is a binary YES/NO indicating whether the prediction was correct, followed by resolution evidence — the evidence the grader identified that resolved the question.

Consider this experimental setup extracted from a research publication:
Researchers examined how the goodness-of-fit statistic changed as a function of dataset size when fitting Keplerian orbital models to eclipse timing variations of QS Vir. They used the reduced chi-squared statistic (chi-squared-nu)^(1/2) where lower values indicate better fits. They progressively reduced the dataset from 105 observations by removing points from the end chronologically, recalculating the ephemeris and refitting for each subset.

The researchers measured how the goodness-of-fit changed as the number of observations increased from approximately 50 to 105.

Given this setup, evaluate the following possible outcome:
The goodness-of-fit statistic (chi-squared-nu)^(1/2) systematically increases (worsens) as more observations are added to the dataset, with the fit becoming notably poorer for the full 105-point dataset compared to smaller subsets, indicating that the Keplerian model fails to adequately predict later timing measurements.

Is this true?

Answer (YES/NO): NO